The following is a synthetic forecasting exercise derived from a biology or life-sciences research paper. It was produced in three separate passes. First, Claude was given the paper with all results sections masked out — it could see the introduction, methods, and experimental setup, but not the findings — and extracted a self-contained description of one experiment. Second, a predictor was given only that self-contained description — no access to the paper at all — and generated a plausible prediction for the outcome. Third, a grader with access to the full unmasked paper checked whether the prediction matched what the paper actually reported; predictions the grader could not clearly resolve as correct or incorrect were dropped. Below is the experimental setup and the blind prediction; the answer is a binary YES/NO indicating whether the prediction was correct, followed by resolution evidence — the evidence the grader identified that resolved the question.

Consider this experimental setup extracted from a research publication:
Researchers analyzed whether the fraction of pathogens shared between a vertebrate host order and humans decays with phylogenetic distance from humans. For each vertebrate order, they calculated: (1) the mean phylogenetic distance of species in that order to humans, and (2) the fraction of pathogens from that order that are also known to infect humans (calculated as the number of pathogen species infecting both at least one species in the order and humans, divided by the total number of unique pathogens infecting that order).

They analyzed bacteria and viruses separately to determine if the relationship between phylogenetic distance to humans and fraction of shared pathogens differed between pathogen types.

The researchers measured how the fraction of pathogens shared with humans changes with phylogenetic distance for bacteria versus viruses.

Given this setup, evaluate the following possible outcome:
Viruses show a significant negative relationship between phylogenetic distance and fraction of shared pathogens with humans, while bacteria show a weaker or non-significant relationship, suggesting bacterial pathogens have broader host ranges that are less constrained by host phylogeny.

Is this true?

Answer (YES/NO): NO